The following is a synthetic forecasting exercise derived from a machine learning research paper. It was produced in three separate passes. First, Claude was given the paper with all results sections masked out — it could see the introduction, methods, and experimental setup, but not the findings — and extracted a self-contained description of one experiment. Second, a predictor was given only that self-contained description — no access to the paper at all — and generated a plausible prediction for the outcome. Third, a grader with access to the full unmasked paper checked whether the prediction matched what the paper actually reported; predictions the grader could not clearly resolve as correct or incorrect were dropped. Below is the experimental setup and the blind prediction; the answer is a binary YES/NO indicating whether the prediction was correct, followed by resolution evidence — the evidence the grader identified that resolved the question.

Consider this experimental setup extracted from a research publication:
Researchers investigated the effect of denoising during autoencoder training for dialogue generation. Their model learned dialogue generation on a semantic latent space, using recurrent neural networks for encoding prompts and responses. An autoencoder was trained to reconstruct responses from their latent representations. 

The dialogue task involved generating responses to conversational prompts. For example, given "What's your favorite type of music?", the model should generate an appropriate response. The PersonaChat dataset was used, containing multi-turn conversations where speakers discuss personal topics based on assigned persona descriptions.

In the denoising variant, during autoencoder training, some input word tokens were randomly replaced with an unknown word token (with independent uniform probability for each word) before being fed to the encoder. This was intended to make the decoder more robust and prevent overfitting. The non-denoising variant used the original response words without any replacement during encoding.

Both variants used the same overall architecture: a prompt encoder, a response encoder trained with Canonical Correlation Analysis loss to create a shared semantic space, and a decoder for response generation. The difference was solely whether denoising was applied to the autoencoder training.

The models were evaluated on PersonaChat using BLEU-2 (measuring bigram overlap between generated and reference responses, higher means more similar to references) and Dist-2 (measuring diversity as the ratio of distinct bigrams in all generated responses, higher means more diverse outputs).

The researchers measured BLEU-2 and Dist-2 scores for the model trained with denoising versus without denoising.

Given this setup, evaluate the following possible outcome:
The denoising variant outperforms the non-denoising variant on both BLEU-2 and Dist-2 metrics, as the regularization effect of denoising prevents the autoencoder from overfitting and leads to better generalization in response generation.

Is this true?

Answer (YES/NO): NO